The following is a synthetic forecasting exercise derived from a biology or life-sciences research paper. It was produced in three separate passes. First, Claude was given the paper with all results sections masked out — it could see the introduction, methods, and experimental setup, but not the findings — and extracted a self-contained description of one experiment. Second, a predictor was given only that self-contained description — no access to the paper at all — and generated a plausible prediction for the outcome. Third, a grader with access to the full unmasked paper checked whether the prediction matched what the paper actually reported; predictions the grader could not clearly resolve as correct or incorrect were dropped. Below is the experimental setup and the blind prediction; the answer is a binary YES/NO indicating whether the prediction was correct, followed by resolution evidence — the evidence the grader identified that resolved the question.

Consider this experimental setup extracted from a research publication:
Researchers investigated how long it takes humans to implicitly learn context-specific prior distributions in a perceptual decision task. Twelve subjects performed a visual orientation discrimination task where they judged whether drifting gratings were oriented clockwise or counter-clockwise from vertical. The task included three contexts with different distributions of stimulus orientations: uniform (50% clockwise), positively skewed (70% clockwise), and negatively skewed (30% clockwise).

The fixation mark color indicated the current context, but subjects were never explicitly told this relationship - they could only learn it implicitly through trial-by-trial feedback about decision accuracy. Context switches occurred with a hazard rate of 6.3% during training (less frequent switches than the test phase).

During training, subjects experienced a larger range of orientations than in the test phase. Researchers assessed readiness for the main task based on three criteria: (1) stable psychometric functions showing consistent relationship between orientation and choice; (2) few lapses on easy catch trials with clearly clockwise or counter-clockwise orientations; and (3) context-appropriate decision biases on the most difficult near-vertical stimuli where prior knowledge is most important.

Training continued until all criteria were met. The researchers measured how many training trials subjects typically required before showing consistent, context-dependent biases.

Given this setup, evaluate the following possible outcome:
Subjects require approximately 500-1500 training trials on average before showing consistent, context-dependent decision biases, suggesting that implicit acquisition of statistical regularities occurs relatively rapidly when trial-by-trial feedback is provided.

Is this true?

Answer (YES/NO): NO